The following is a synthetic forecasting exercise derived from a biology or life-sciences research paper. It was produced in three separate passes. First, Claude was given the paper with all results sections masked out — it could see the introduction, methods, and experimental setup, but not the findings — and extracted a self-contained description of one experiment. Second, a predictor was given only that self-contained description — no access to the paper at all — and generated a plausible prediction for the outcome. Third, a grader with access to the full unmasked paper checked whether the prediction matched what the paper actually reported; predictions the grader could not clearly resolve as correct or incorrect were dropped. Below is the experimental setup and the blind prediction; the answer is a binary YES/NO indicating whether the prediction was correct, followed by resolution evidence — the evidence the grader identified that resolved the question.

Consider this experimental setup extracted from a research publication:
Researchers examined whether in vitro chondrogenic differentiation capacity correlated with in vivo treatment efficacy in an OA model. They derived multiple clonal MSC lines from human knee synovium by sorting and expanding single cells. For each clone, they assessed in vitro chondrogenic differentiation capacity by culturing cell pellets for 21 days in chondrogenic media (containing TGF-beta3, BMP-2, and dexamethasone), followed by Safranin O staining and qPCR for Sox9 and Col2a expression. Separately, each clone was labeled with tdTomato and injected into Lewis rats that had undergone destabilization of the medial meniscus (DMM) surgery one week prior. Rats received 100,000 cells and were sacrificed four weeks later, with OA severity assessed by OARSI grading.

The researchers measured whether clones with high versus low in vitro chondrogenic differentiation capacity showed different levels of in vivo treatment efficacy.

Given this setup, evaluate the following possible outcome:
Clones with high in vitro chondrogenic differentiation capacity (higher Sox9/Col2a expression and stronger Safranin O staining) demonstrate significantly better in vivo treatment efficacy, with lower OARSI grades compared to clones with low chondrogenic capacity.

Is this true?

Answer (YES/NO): NO